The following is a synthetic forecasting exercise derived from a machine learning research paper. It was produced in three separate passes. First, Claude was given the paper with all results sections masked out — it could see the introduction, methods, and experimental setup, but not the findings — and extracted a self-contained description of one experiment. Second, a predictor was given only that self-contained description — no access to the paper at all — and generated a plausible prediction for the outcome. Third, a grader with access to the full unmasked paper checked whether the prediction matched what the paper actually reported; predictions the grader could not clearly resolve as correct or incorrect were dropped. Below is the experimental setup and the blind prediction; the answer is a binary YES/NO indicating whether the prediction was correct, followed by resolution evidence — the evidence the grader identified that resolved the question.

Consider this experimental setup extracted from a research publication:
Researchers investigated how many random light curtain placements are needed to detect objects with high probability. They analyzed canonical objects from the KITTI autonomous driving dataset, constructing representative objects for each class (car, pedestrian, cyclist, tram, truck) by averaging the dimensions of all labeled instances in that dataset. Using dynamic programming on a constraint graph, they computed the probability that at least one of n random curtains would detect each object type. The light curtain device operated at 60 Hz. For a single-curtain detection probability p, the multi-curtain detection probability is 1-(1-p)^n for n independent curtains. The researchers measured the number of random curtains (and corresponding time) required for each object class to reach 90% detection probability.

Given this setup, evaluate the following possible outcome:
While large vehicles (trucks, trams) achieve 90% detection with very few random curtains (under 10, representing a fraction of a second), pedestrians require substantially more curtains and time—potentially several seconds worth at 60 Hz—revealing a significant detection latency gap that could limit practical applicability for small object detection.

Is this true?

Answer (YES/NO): NO